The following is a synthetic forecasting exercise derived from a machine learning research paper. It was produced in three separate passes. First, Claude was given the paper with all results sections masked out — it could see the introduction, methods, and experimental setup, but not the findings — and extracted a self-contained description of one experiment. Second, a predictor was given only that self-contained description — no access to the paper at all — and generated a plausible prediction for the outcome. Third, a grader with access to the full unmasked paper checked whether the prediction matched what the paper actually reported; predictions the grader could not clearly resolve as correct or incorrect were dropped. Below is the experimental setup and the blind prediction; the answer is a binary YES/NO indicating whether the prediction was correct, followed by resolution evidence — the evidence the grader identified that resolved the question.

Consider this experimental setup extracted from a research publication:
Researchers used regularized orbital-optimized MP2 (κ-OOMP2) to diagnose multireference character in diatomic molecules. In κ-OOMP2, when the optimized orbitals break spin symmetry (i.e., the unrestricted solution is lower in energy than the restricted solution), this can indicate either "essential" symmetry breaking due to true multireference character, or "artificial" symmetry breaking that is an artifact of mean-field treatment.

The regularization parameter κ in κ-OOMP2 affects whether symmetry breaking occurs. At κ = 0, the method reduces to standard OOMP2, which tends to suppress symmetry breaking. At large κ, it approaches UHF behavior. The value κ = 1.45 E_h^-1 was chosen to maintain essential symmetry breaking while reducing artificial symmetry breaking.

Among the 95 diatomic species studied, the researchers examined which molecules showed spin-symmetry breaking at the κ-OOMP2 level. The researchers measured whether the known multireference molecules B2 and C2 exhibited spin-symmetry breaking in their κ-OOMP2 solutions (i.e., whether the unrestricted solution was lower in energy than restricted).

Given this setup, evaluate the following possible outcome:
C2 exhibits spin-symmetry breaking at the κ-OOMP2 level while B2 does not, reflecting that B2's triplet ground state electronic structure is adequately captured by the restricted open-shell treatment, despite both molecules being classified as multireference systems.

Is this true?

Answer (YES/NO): NO